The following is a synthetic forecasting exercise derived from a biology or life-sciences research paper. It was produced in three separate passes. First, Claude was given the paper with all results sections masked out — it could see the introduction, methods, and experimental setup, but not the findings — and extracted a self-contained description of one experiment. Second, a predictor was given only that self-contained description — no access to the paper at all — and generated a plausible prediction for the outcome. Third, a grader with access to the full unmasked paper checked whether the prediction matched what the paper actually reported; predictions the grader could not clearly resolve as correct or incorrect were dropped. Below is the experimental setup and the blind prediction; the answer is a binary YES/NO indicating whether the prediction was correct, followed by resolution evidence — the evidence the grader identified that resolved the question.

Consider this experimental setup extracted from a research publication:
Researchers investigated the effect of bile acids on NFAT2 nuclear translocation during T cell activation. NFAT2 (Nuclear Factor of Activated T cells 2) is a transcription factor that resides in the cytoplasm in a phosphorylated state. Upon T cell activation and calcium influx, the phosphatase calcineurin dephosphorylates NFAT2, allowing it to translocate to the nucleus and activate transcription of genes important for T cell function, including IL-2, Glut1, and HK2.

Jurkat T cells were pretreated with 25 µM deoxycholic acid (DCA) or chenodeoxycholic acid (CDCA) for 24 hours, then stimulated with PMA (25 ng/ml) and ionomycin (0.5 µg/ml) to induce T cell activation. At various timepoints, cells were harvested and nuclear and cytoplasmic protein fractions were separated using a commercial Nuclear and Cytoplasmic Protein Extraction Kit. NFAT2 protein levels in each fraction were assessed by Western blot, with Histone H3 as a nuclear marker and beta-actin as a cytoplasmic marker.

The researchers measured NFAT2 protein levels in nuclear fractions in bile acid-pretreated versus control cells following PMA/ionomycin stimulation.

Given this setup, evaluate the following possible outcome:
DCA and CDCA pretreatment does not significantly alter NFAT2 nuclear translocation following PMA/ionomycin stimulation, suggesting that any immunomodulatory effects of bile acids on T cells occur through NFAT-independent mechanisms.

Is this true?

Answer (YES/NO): NO